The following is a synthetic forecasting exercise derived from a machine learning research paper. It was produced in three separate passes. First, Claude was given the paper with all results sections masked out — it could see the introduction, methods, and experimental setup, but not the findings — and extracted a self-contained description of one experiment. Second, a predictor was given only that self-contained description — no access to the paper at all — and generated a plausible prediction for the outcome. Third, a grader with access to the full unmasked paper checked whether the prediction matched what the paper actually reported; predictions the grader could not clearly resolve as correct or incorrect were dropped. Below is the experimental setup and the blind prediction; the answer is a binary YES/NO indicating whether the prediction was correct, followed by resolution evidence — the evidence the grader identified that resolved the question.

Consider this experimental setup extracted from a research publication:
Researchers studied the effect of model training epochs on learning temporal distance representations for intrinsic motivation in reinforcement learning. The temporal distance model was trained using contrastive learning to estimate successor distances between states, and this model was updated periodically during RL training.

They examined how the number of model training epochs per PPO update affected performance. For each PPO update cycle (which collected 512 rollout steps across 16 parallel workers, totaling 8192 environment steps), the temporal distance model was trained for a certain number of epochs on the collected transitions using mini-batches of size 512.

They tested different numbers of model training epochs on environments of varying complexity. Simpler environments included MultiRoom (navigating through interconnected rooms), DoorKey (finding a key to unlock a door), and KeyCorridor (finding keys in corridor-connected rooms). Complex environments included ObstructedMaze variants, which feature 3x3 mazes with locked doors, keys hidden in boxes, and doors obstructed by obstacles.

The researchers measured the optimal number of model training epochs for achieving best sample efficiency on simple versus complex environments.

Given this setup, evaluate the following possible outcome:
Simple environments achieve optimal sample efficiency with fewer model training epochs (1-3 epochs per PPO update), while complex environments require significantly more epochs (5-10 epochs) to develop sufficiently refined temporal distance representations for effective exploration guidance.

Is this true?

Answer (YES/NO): NO